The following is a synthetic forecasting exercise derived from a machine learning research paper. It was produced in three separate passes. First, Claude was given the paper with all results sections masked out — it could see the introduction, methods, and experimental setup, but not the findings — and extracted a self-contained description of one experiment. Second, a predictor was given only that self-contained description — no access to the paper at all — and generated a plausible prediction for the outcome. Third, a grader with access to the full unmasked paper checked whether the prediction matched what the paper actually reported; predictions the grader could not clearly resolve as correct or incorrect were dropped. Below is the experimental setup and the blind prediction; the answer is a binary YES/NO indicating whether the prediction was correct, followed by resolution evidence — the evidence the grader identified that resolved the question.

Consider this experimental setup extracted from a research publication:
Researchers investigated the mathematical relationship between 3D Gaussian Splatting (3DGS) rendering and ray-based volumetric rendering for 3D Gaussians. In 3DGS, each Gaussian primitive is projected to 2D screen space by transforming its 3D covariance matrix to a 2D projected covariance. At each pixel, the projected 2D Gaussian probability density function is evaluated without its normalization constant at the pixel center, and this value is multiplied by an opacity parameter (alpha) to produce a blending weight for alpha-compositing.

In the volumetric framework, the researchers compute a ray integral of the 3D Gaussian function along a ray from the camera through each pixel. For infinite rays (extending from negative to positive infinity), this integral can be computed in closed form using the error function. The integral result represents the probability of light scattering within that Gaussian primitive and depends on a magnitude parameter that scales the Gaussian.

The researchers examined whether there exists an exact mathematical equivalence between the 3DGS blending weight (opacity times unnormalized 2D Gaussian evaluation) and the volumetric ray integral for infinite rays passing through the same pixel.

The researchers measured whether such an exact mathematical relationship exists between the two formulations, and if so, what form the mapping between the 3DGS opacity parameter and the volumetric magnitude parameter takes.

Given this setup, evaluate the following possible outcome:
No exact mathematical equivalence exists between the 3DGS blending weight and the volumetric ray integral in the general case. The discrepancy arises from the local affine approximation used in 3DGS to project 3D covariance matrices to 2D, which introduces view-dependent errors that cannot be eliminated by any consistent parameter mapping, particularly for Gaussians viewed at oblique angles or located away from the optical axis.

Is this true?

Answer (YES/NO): NO